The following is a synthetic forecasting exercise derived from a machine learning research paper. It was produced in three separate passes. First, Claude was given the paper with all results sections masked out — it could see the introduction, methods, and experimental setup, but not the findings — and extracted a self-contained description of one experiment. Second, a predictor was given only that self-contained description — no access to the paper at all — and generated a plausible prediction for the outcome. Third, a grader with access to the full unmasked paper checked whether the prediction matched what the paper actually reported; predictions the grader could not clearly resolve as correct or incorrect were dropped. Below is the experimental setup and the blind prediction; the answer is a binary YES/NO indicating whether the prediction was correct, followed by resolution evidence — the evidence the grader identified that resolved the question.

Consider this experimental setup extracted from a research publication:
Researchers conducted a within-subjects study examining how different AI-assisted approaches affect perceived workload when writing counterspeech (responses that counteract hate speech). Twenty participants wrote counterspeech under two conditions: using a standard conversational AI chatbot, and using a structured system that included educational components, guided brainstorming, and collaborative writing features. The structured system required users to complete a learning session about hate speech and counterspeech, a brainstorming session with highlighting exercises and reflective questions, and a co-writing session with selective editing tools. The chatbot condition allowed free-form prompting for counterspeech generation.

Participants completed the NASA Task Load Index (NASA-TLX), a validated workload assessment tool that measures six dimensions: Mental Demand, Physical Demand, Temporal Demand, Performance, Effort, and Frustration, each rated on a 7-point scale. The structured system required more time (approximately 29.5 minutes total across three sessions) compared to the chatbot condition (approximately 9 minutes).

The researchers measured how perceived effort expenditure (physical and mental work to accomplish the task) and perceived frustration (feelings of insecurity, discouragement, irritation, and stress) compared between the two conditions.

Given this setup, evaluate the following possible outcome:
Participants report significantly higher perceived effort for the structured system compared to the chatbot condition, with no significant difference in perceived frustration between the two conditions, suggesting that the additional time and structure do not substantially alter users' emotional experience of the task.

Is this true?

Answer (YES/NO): NO